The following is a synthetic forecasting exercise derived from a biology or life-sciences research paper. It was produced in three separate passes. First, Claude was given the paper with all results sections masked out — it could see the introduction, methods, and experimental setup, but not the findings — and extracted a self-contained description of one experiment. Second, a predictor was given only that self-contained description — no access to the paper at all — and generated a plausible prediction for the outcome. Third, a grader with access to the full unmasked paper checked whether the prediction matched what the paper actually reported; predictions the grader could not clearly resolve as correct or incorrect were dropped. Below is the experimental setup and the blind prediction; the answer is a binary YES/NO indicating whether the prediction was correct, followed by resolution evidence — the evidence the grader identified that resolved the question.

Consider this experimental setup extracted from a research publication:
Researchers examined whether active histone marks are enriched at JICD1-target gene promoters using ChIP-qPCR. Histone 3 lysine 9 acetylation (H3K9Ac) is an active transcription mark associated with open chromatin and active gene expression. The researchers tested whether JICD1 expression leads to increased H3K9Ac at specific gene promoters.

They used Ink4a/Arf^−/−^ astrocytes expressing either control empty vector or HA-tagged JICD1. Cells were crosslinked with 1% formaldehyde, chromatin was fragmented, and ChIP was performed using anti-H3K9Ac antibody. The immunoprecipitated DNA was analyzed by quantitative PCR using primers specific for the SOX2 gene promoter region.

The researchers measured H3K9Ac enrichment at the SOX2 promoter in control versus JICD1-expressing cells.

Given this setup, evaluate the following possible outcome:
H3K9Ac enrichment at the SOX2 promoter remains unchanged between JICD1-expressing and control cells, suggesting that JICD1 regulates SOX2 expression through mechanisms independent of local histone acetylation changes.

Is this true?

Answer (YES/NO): NO